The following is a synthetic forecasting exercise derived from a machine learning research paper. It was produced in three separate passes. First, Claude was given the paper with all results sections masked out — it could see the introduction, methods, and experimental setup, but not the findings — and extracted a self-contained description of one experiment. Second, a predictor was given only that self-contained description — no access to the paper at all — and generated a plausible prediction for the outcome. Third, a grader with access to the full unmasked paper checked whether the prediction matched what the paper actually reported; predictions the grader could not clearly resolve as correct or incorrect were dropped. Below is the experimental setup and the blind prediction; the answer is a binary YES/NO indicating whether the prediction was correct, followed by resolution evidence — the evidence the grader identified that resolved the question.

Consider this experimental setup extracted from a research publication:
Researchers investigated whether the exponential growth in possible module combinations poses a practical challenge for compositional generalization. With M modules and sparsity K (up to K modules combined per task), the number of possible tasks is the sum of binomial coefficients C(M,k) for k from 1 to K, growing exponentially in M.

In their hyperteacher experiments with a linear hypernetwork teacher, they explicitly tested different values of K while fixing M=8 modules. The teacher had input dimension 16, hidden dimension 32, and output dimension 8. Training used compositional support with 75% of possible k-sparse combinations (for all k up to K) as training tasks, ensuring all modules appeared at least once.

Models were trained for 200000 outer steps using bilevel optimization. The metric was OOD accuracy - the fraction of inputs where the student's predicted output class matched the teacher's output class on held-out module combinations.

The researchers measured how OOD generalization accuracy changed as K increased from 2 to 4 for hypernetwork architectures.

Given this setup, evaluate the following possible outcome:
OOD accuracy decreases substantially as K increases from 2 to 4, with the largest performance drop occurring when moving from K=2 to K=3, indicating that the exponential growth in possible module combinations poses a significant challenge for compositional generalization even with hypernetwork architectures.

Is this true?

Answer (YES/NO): NO